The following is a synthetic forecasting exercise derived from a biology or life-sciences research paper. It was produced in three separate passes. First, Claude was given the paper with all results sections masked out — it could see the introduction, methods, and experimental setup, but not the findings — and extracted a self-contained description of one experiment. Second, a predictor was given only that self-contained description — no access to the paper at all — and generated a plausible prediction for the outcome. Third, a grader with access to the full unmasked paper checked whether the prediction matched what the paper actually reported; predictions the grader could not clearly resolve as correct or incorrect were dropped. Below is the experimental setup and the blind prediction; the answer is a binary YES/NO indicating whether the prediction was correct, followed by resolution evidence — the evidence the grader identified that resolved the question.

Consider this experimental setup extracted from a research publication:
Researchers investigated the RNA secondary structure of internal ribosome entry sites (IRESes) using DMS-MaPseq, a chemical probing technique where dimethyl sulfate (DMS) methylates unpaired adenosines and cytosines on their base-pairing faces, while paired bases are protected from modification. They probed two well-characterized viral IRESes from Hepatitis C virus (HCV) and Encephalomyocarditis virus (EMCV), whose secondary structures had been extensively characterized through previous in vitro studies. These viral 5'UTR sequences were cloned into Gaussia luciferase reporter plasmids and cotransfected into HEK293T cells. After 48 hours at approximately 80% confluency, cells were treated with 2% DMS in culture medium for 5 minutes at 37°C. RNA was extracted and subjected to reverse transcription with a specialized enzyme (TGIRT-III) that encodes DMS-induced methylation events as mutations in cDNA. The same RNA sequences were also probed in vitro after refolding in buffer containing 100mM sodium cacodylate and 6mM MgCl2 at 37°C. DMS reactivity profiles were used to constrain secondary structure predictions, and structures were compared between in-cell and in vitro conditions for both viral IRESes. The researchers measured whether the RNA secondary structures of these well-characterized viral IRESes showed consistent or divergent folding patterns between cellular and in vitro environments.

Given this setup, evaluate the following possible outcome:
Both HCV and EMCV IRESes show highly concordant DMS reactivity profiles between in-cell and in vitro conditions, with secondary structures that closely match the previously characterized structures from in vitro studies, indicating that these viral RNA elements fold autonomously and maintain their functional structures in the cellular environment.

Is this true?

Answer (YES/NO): NO